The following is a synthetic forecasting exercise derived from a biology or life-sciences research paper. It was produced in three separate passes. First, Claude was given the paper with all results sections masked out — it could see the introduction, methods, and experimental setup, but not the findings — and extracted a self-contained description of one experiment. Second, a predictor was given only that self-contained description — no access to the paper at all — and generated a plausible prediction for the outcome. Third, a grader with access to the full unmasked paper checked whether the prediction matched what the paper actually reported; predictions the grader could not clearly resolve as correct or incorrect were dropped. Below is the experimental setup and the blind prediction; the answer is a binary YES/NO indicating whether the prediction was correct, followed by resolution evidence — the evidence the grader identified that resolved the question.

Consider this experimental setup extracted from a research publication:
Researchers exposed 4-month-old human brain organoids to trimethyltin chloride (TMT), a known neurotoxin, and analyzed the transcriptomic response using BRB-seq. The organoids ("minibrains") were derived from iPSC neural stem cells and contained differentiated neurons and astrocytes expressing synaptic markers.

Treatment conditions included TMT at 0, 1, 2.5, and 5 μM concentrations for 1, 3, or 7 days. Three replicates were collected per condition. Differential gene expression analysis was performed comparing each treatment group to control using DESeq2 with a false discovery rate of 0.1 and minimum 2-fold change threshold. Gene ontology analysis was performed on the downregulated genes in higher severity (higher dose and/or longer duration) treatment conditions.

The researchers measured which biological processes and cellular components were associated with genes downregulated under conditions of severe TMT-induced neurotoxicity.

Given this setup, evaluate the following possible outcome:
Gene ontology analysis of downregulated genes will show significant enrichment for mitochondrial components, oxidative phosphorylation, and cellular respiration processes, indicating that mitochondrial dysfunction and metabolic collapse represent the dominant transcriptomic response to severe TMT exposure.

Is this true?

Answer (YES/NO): NO